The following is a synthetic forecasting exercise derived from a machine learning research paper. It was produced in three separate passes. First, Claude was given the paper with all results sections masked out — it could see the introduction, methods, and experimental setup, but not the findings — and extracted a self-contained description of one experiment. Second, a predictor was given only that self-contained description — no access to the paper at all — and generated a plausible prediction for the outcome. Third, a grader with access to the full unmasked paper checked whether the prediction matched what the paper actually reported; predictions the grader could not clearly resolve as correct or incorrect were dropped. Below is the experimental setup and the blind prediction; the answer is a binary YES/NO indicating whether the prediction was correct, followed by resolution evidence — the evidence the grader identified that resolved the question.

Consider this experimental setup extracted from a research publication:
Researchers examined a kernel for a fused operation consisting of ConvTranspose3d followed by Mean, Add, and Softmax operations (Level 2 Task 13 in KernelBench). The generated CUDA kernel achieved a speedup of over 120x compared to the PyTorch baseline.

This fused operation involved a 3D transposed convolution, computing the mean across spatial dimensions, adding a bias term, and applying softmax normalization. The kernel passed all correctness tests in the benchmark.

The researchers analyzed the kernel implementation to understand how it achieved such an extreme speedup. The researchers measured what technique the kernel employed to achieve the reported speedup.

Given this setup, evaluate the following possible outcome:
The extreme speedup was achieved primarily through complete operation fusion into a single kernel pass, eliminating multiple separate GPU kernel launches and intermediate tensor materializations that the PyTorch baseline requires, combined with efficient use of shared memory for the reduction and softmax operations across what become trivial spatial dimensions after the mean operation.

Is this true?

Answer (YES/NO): NO